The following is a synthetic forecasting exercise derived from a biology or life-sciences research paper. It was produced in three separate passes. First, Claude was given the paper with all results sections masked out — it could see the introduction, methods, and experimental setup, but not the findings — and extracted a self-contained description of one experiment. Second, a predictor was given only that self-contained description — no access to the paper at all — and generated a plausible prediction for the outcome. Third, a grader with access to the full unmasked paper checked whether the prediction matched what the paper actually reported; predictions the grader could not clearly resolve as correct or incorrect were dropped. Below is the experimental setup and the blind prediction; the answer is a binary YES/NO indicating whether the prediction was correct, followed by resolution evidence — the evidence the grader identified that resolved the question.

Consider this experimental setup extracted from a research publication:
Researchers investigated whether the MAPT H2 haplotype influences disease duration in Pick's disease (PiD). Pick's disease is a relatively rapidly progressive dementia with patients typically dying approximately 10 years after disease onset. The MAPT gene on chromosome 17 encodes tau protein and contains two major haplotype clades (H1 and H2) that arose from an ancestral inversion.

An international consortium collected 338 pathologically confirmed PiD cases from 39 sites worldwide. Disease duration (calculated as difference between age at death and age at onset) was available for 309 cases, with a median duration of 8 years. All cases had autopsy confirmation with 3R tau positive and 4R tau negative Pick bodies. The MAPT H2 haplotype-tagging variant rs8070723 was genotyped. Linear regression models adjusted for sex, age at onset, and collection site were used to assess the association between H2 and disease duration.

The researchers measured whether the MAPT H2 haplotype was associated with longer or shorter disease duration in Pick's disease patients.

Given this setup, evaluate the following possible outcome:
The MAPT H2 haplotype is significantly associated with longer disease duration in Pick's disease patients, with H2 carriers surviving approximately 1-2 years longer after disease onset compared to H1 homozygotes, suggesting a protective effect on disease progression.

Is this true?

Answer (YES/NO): NO